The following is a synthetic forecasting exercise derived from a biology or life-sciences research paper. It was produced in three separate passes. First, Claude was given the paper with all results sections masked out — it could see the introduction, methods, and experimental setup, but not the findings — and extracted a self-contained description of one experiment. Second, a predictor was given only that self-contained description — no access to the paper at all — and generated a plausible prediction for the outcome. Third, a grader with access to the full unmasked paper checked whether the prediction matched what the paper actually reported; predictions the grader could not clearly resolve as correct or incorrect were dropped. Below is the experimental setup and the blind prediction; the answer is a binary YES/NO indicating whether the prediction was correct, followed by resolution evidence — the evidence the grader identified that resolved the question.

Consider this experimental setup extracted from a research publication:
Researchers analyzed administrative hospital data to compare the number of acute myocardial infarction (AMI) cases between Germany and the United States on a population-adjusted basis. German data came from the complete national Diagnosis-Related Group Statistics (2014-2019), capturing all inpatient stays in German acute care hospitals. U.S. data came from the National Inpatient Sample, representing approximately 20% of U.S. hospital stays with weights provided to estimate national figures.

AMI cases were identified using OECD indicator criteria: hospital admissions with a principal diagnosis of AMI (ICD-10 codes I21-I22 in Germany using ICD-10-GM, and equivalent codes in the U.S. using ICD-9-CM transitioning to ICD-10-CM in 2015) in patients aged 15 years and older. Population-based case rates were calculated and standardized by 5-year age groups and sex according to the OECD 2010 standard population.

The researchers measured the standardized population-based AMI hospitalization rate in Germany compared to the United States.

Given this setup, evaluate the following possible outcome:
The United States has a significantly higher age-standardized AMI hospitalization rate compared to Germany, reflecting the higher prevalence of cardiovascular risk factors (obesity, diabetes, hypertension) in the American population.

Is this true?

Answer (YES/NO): NO